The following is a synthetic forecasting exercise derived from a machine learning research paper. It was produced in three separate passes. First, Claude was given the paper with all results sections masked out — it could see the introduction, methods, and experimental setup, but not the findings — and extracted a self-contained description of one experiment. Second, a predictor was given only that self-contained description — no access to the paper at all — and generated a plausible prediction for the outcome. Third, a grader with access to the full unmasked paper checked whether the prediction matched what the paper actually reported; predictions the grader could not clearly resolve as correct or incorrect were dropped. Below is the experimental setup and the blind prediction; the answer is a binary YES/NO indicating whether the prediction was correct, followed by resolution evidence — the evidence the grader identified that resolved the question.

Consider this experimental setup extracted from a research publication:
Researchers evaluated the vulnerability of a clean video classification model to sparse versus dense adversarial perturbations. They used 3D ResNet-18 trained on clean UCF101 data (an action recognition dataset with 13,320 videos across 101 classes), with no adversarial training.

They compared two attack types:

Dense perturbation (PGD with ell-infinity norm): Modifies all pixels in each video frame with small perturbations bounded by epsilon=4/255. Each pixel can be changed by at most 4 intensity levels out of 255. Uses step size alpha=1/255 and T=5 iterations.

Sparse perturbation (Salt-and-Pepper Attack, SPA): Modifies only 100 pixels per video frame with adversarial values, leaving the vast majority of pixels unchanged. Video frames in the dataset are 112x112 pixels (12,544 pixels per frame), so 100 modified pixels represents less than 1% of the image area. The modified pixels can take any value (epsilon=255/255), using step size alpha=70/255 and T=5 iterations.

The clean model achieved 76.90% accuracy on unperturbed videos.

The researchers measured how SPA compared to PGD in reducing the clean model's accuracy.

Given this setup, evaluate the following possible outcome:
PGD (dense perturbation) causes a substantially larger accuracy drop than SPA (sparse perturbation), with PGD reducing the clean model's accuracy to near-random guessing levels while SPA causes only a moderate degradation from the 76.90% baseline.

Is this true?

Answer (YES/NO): NO